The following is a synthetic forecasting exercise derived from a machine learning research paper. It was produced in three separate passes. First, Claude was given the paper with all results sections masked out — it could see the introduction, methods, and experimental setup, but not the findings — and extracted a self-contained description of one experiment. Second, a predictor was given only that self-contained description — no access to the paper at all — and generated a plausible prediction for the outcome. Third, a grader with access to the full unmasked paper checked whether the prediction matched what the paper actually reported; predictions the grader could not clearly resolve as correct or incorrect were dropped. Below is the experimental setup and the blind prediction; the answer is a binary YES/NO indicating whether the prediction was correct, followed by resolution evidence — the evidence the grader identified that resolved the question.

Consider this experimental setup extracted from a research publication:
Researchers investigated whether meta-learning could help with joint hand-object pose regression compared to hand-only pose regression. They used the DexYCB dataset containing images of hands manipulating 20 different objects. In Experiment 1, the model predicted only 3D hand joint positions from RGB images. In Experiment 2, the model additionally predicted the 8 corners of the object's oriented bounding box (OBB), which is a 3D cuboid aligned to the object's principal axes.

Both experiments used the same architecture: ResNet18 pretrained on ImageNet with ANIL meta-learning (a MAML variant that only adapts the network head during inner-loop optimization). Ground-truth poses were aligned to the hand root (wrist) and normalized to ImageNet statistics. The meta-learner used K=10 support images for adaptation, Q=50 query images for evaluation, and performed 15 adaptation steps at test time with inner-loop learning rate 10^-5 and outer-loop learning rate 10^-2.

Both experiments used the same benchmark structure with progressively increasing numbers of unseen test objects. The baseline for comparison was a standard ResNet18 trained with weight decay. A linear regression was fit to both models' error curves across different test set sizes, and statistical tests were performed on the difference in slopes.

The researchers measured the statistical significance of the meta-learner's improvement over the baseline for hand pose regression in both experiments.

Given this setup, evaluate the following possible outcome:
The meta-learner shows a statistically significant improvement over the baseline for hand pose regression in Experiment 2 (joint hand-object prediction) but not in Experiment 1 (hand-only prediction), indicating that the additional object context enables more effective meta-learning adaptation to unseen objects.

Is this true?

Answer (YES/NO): NO